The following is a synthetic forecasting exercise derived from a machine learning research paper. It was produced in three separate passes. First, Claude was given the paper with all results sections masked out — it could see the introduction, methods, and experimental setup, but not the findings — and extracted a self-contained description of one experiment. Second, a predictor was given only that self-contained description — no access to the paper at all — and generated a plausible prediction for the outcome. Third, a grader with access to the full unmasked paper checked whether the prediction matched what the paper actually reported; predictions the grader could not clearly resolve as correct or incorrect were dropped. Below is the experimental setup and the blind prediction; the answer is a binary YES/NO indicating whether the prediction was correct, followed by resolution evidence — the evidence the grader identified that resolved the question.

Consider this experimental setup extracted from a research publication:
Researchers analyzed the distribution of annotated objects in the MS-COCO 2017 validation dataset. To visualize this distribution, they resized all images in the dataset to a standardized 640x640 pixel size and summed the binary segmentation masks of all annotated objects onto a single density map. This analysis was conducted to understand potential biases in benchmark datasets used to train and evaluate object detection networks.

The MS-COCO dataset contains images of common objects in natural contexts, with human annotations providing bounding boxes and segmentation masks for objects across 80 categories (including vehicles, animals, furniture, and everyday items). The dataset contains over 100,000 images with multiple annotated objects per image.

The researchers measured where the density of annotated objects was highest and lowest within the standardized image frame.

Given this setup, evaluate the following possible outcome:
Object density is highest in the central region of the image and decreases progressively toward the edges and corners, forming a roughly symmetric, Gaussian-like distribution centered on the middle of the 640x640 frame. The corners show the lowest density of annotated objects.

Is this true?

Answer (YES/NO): NO